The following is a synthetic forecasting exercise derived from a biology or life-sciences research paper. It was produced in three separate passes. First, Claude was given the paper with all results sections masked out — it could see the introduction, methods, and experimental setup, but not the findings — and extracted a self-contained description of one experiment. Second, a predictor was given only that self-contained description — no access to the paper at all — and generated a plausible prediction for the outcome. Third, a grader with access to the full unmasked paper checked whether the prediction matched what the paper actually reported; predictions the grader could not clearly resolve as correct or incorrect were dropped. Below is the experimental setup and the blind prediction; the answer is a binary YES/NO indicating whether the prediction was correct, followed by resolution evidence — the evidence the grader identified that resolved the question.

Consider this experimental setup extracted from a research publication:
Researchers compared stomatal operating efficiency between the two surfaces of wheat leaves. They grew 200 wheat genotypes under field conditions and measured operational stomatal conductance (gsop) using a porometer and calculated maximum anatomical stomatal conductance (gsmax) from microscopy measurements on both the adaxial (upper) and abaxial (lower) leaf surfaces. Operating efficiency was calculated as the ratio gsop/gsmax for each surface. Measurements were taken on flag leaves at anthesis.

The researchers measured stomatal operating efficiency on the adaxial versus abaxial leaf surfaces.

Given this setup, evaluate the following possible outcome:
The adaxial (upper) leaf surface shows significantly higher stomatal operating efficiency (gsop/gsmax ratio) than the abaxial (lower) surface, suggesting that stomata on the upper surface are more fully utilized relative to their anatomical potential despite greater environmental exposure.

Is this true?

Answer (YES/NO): NO